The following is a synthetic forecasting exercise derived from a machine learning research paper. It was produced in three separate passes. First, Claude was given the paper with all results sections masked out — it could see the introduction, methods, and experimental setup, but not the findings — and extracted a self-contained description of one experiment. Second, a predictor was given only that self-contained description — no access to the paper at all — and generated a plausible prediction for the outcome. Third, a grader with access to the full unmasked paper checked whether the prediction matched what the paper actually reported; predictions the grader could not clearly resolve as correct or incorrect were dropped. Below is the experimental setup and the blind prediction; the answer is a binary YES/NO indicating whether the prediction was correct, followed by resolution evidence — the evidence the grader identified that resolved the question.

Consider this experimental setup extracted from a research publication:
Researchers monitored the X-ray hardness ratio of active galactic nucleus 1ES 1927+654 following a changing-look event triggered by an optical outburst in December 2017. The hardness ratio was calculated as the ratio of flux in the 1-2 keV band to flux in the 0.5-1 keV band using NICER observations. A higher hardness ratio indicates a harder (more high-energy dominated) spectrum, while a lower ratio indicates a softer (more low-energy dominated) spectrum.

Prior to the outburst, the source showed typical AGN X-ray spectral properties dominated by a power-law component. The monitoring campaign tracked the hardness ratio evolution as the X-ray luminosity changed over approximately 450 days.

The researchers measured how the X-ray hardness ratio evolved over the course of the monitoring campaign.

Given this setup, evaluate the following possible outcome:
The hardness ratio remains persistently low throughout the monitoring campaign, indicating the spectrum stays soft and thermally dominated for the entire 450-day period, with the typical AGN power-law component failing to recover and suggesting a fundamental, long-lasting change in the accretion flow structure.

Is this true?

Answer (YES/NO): NO